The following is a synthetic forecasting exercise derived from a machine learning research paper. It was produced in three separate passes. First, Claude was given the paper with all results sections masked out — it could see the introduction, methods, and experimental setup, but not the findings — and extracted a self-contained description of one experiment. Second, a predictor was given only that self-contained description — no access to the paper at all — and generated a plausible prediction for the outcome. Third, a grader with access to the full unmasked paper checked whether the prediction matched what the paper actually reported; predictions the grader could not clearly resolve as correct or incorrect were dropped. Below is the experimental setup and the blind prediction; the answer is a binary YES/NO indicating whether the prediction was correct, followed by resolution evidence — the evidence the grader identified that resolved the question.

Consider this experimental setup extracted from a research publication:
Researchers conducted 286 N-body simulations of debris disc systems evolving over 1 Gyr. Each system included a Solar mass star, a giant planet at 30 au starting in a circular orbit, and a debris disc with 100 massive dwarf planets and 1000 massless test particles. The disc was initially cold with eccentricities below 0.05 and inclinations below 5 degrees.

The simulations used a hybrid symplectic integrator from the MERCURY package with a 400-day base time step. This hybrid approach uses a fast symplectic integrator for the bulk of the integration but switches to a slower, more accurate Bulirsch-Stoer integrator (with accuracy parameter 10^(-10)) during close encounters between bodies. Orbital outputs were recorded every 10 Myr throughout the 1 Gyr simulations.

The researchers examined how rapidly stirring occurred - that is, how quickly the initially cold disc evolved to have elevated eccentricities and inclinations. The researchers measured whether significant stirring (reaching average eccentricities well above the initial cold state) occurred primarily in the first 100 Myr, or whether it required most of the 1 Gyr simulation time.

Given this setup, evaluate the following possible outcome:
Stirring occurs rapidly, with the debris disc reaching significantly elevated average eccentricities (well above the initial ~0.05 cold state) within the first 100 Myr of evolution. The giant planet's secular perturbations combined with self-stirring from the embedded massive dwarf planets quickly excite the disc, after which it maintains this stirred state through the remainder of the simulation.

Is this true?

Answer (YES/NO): NO